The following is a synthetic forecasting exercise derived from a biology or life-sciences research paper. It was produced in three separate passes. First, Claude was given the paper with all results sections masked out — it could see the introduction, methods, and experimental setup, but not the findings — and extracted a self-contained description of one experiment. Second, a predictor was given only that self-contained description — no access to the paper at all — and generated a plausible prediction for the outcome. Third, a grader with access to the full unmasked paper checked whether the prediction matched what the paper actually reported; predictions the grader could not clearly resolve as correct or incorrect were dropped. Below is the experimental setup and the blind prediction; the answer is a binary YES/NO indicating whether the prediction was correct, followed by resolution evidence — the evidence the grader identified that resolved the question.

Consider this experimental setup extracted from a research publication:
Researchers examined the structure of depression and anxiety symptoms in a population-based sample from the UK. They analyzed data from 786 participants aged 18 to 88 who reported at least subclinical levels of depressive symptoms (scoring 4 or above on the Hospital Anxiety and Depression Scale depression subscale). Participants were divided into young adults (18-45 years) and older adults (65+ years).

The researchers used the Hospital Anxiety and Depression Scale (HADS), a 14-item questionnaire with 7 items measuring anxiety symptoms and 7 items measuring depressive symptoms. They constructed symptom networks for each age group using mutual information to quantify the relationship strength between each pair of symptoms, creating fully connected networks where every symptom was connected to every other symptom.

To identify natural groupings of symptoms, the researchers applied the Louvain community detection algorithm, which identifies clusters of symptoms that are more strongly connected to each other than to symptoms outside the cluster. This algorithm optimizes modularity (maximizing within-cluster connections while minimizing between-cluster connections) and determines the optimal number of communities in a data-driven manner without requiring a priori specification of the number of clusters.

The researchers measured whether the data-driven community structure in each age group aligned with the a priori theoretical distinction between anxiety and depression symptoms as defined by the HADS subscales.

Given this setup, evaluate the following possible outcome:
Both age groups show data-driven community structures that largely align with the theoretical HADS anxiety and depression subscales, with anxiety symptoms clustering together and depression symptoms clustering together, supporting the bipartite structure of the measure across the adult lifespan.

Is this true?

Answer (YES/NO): YES